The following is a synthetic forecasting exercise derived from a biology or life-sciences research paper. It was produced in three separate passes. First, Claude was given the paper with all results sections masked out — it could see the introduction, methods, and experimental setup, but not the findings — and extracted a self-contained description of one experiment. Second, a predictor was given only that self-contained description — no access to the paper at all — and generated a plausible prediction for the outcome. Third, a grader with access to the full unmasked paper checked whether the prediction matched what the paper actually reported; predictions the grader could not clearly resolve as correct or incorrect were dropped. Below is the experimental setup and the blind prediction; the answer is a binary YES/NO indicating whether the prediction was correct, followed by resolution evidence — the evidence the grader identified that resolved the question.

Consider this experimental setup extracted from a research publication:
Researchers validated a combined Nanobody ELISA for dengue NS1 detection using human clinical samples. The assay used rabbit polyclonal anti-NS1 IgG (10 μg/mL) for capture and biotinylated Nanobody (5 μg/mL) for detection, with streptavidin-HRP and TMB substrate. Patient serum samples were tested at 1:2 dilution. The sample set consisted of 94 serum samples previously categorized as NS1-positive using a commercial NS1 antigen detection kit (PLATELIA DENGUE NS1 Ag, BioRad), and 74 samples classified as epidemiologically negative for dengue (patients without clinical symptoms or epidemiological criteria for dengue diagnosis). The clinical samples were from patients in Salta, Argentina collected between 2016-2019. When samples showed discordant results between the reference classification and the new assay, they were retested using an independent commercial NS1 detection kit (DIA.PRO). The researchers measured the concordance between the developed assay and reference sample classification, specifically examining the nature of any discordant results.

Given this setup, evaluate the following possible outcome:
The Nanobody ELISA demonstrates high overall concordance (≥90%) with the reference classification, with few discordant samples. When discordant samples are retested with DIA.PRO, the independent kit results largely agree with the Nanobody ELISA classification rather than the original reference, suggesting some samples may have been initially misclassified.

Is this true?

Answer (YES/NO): NO